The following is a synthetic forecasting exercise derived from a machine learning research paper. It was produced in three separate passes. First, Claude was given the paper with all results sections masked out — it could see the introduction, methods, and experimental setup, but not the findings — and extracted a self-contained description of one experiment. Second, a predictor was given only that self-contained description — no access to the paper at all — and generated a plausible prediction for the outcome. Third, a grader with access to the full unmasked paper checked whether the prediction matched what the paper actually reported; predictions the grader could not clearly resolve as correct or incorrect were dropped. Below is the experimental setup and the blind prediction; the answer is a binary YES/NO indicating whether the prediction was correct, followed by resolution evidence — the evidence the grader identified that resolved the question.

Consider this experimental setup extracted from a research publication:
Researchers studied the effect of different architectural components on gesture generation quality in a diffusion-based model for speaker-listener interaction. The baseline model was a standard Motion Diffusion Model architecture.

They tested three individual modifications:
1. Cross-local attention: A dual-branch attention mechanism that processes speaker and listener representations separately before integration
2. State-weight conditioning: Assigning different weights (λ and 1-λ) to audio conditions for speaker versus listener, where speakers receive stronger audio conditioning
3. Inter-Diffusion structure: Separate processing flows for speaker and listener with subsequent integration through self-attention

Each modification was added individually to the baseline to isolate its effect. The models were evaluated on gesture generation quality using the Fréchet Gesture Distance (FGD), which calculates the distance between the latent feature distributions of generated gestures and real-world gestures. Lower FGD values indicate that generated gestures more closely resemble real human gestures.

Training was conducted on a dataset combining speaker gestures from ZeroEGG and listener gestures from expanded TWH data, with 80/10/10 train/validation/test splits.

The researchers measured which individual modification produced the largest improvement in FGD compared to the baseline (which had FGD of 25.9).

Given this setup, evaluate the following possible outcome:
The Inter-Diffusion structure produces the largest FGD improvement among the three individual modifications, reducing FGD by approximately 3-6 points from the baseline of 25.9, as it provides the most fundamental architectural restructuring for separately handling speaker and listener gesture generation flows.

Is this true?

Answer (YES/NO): NO